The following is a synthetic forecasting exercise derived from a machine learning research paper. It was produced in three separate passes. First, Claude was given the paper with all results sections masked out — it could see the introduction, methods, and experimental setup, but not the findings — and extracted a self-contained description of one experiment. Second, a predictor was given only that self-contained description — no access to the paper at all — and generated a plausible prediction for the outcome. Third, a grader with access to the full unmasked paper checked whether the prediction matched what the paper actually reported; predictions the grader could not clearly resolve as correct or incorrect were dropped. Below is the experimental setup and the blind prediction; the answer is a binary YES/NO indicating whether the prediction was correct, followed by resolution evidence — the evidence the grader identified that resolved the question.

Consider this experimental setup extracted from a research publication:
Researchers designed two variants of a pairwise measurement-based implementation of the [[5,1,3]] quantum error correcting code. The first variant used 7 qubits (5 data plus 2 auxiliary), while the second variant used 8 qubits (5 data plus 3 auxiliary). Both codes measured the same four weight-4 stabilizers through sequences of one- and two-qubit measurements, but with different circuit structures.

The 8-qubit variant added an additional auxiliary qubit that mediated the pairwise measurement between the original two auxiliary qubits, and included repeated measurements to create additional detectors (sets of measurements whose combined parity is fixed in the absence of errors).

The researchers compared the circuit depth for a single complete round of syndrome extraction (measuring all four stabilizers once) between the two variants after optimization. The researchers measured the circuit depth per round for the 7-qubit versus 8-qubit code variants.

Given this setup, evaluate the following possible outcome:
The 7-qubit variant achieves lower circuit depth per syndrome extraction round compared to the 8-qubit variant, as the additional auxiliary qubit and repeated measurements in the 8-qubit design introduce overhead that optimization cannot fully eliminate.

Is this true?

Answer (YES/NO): YES